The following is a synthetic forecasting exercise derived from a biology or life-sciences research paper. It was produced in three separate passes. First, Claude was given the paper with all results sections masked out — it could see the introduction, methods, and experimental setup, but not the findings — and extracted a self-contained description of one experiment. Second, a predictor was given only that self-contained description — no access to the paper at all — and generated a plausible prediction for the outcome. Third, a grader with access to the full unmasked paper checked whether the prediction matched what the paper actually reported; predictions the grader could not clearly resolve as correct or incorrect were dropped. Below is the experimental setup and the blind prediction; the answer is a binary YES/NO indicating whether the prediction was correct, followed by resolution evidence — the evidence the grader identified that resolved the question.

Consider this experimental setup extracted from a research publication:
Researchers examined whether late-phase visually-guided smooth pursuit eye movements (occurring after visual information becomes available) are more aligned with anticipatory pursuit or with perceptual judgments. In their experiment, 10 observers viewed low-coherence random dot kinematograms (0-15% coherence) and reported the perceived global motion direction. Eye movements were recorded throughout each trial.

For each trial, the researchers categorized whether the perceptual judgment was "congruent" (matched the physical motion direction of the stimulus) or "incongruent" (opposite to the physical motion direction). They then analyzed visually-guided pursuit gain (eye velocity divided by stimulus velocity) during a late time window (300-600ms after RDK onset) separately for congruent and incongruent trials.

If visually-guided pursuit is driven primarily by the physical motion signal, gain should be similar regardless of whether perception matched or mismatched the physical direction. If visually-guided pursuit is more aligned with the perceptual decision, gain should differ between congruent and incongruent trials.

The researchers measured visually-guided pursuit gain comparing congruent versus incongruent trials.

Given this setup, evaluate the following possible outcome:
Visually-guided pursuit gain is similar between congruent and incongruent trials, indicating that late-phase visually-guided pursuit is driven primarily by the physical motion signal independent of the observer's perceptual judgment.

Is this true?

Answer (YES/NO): NO